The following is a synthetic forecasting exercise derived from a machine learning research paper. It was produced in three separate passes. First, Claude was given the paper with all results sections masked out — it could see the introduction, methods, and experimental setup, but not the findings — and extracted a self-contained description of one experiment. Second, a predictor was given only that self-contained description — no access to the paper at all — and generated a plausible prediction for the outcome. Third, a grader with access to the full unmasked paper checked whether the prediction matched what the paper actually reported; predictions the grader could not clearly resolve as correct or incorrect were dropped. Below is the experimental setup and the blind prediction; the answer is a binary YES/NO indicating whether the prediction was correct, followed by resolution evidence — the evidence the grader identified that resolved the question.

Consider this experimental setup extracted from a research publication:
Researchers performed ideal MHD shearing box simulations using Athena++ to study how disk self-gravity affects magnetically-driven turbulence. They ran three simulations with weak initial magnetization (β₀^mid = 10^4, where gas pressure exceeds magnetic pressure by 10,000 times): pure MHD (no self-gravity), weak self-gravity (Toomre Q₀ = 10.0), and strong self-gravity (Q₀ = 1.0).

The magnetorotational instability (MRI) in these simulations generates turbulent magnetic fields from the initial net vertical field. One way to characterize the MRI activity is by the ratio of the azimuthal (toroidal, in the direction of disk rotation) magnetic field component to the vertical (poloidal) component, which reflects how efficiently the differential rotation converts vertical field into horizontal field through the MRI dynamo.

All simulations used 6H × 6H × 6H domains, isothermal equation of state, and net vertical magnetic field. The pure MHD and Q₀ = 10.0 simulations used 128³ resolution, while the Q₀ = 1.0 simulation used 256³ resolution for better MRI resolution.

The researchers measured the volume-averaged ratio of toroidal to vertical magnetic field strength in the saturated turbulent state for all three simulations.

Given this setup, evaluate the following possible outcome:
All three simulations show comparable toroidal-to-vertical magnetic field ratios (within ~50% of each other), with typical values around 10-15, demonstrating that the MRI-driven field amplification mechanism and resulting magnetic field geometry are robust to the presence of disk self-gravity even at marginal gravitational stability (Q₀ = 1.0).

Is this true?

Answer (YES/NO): NO